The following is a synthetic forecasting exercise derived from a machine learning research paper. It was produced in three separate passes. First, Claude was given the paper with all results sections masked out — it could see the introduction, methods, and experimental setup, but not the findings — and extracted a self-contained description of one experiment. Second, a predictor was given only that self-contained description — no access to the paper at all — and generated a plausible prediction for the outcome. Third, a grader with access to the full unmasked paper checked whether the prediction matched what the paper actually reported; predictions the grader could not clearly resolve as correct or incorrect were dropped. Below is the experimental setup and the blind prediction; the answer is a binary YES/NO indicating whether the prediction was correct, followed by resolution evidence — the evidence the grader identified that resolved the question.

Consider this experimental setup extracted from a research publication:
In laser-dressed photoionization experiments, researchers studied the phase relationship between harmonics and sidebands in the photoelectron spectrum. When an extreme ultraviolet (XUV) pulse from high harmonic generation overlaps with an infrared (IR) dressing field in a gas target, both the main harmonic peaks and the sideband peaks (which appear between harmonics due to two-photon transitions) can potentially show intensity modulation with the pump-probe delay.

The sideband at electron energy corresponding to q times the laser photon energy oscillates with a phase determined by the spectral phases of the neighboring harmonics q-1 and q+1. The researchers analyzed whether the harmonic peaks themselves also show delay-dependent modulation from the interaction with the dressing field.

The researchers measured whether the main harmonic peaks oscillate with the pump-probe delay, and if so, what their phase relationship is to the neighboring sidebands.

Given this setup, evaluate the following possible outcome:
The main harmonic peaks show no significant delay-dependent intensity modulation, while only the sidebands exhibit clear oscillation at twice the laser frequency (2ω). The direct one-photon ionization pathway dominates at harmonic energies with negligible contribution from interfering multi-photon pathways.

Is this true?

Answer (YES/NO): NO